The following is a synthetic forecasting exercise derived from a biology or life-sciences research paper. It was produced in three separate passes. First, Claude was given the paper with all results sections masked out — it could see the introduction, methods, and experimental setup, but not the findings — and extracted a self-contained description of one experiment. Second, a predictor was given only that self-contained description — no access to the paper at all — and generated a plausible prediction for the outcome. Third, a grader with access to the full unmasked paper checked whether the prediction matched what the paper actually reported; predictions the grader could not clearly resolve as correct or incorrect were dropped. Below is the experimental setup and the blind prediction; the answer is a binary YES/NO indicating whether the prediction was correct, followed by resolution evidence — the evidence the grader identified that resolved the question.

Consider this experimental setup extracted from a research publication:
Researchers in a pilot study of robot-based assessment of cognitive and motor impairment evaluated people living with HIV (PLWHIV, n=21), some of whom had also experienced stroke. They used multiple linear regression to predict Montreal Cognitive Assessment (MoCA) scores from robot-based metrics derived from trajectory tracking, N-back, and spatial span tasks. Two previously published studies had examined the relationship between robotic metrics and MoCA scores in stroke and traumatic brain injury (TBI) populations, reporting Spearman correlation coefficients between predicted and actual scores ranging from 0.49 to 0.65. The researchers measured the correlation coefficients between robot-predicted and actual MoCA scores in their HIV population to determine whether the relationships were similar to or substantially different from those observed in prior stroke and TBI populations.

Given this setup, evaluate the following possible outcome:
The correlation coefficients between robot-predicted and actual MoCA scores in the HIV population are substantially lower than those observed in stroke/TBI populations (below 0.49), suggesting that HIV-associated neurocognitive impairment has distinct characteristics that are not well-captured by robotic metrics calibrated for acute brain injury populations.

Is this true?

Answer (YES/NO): NO